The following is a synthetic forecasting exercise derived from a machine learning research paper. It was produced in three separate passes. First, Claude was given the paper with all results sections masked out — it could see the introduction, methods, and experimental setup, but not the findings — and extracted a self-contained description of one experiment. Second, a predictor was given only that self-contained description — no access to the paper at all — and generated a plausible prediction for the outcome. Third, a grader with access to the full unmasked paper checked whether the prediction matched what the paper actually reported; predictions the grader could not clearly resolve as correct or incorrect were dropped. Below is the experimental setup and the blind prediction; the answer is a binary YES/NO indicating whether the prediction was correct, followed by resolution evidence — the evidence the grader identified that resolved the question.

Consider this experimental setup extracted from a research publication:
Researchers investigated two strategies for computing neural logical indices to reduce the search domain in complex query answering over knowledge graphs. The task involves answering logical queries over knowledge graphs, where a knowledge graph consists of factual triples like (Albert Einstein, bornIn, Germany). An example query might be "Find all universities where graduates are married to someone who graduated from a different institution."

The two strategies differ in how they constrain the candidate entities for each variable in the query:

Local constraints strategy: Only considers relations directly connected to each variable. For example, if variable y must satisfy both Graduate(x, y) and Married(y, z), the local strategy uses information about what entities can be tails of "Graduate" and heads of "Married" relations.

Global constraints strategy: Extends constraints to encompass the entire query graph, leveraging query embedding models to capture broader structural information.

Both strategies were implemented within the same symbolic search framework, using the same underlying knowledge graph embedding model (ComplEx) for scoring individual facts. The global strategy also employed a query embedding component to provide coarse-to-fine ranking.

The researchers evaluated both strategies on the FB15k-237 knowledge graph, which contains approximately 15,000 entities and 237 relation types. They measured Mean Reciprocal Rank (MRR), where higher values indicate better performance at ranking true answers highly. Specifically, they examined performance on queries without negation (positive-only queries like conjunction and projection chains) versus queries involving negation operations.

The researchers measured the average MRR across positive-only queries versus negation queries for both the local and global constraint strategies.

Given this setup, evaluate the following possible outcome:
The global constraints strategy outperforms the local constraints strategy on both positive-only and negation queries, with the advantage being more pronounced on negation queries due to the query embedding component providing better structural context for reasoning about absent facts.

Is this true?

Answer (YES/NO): NO